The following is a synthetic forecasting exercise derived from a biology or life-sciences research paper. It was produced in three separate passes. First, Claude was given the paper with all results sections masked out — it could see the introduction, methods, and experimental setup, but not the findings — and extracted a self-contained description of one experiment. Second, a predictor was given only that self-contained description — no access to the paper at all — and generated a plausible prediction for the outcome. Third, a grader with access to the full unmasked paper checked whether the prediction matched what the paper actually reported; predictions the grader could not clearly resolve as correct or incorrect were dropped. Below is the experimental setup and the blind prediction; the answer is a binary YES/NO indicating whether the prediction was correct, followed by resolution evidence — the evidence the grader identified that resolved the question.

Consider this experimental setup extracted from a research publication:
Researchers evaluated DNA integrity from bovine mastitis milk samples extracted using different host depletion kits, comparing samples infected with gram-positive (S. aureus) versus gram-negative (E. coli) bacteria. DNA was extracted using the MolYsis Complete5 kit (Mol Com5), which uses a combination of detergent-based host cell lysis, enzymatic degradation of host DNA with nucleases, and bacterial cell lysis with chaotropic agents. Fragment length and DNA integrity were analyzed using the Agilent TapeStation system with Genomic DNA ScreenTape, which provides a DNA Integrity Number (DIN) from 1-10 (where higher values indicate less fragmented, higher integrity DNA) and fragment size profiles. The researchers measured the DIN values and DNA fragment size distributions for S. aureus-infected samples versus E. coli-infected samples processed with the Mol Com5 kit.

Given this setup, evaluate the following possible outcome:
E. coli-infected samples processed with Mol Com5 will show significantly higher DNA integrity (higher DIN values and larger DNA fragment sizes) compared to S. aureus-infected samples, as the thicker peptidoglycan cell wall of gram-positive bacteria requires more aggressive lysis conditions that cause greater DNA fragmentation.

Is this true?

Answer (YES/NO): YES